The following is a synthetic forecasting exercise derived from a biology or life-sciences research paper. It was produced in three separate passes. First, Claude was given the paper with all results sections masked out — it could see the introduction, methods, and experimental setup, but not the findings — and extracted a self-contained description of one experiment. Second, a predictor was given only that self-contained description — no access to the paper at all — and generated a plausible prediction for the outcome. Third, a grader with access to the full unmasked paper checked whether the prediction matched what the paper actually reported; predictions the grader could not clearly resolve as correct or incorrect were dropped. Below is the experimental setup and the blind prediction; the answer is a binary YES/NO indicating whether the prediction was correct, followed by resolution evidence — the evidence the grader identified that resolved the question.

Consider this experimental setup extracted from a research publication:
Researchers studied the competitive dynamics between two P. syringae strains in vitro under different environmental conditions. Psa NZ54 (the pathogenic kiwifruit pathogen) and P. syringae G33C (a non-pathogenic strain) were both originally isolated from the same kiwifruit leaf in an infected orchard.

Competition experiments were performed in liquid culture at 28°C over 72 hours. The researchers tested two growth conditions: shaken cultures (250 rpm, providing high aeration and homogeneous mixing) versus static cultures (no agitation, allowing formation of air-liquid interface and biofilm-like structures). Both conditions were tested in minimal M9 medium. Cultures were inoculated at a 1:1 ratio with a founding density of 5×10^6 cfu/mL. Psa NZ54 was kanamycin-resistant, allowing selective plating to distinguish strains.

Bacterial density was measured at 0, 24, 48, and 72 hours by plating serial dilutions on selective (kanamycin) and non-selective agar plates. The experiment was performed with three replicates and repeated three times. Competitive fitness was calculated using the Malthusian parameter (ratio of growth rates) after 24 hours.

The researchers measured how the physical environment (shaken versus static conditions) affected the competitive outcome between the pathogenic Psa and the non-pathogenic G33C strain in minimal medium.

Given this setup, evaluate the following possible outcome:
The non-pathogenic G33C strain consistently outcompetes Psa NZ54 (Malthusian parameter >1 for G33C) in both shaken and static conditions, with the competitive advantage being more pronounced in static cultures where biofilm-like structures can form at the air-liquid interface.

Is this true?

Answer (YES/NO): NO